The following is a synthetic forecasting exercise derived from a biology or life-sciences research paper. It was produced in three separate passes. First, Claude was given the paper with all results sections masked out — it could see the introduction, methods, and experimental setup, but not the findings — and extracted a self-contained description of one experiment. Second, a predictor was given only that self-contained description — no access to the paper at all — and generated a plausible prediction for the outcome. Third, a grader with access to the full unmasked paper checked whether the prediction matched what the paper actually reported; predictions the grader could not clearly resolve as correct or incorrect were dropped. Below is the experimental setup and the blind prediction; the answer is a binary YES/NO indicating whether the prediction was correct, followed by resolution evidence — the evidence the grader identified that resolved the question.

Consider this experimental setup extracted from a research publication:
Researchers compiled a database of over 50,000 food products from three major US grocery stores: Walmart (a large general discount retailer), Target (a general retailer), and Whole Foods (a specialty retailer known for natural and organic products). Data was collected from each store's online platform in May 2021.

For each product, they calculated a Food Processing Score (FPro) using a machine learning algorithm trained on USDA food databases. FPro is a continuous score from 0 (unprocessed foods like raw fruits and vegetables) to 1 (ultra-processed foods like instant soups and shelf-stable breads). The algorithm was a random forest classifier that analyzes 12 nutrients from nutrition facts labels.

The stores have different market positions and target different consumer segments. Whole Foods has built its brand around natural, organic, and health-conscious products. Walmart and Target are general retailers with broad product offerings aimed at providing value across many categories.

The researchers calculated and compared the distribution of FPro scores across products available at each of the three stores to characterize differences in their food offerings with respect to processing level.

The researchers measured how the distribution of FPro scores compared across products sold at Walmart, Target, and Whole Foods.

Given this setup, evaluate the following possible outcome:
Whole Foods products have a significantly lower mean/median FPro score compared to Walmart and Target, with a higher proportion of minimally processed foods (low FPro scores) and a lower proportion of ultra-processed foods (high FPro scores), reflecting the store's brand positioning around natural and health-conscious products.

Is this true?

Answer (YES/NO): NO